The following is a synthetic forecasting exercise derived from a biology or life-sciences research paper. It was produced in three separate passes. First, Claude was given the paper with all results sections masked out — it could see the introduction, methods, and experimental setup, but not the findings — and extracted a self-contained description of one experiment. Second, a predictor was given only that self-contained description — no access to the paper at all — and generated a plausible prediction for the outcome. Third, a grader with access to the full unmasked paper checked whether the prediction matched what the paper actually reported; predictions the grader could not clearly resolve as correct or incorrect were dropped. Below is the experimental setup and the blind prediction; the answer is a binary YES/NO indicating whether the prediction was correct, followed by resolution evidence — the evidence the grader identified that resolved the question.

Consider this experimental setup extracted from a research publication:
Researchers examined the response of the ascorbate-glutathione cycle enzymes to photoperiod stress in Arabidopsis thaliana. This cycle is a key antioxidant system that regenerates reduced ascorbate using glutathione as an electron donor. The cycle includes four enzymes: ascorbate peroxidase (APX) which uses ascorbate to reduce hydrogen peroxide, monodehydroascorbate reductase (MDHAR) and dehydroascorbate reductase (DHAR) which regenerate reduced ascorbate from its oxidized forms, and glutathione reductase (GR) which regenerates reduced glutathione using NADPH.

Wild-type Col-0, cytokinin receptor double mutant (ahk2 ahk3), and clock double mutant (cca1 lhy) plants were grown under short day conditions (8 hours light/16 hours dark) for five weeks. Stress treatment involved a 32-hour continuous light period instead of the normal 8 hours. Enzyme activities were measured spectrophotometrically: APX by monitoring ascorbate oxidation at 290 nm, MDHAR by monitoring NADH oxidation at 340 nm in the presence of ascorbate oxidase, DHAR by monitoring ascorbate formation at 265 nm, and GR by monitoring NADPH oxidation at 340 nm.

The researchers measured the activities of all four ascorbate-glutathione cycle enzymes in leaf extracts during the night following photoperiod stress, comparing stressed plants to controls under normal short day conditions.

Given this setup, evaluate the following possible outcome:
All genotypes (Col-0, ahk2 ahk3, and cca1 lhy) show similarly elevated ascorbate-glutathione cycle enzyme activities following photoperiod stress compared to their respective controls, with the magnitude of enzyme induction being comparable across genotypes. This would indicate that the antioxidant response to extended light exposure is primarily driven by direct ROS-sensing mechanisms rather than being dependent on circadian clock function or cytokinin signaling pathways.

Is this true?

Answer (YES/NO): NO